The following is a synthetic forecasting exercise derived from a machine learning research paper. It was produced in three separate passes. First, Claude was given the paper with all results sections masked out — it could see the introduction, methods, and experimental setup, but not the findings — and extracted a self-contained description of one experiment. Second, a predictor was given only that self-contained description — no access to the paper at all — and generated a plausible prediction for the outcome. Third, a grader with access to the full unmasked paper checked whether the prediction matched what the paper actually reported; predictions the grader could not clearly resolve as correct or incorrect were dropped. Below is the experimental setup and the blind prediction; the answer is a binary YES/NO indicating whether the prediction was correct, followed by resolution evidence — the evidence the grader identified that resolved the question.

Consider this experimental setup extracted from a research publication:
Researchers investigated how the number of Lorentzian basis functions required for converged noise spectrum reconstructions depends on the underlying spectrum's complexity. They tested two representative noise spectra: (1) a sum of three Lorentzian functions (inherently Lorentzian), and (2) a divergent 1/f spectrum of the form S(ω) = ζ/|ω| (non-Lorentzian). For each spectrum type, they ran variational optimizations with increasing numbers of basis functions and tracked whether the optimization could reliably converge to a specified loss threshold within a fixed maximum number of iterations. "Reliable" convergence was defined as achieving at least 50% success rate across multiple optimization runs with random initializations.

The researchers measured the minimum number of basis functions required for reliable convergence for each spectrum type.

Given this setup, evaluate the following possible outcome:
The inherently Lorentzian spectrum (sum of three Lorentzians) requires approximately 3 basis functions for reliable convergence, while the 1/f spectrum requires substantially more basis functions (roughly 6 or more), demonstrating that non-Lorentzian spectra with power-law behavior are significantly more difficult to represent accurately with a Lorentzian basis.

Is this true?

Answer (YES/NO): NO